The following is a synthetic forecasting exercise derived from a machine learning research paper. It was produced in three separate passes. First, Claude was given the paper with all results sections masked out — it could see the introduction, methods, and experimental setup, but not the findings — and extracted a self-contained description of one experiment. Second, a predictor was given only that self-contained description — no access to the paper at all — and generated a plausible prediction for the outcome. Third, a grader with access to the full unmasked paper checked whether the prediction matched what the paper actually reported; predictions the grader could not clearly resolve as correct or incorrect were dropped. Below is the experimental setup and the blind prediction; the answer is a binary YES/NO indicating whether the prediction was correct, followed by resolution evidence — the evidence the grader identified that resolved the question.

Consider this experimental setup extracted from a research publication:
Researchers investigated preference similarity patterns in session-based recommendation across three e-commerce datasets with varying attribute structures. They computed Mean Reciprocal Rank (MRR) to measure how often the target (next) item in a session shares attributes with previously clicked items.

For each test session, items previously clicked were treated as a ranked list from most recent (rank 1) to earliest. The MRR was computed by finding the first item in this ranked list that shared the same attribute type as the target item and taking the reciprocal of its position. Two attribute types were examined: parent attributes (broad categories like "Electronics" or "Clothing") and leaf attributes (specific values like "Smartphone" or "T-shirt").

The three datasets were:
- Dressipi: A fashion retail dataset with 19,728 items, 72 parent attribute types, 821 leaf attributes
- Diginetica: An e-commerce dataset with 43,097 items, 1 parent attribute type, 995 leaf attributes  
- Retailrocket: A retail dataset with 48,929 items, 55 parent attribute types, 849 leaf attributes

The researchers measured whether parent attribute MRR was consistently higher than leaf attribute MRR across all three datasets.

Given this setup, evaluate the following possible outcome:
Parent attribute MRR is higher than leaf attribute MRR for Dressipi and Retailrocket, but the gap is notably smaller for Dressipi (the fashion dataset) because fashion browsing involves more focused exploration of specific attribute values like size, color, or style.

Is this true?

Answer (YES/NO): NO